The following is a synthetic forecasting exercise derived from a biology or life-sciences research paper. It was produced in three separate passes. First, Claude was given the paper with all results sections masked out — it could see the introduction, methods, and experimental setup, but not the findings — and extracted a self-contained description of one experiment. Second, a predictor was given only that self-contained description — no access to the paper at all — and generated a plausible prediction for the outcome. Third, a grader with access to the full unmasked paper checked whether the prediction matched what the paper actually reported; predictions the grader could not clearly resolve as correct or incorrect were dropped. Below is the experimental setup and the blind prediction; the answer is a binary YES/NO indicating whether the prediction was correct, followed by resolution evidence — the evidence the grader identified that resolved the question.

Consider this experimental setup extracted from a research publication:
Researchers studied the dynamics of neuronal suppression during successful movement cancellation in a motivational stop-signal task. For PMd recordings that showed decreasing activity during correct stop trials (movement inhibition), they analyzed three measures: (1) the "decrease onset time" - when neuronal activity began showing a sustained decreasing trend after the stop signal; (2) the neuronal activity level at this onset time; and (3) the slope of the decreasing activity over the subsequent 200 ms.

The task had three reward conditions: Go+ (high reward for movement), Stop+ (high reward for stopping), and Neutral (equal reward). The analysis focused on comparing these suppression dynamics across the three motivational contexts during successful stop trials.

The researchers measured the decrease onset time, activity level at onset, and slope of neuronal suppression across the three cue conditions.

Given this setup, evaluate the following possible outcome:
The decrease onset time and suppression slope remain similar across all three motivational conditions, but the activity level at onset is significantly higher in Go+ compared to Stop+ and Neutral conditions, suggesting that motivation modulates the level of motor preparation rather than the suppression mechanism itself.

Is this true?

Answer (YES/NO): NO